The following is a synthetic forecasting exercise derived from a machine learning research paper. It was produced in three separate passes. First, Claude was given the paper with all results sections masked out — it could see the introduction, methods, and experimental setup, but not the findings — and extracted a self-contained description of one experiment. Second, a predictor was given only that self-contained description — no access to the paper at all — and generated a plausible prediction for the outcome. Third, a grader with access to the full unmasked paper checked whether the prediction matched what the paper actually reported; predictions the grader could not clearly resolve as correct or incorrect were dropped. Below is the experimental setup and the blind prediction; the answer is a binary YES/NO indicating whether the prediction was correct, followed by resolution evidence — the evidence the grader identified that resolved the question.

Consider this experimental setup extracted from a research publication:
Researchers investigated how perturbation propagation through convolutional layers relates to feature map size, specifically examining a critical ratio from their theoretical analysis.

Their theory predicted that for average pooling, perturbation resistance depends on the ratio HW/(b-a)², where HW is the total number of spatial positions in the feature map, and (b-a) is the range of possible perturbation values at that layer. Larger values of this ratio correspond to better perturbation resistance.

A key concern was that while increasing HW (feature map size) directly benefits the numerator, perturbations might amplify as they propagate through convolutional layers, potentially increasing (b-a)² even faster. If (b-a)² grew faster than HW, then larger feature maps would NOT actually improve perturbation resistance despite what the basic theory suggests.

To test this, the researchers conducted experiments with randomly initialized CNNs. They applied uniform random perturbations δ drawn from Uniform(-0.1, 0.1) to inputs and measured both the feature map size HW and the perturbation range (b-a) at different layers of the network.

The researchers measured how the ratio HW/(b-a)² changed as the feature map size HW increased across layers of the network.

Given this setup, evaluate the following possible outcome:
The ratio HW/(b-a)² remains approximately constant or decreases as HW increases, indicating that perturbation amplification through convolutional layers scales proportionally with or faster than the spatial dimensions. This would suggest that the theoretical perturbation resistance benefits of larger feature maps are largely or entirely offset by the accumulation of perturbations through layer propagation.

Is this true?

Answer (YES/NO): NO